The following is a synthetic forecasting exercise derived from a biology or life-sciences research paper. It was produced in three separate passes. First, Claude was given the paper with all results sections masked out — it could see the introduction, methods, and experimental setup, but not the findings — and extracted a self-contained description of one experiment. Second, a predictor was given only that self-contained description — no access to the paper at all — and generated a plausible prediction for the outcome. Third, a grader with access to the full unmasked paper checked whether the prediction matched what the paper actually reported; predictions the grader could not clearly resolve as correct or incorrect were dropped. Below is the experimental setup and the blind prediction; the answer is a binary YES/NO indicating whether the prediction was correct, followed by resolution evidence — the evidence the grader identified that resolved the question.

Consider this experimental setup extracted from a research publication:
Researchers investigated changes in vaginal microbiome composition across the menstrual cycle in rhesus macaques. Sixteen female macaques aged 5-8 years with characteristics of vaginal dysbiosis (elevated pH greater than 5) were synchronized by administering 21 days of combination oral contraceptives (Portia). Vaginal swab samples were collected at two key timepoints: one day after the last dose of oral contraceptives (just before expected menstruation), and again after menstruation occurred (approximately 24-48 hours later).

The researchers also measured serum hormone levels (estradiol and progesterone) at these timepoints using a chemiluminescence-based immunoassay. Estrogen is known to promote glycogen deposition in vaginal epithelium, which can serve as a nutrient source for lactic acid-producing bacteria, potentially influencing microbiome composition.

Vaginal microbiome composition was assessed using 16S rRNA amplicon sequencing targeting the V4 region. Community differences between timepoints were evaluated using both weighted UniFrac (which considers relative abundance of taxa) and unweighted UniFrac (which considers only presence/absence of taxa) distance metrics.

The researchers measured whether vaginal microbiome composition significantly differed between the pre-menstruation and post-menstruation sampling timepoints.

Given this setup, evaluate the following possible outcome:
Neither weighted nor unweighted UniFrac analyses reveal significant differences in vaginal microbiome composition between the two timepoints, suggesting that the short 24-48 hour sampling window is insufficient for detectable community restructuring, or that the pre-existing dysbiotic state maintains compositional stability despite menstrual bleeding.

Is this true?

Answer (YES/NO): YES